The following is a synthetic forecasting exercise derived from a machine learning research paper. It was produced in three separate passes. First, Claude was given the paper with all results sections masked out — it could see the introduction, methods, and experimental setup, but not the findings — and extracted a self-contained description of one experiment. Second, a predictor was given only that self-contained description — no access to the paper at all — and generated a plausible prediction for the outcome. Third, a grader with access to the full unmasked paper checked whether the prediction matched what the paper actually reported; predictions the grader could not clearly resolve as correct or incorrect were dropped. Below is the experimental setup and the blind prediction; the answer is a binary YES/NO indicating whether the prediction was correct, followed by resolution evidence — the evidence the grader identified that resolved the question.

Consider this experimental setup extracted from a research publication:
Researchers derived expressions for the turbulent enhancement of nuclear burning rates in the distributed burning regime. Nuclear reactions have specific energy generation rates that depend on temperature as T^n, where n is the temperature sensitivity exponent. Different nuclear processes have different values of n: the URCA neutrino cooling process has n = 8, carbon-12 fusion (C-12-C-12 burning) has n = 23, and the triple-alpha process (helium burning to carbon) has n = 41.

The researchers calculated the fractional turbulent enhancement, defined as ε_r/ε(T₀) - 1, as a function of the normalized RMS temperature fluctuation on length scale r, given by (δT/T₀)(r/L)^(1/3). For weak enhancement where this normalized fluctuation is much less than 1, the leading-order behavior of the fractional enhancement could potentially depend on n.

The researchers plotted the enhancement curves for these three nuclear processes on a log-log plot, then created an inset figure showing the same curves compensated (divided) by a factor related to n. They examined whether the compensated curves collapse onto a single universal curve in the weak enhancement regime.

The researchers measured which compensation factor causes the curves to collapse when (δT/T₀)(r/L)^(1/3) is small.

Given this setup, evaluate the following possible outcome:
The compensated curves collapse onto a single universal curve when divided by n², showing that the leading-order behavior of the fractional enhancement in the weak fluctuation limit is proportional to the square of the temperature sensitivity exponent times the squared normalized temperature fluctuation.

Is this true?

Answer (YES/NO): NO